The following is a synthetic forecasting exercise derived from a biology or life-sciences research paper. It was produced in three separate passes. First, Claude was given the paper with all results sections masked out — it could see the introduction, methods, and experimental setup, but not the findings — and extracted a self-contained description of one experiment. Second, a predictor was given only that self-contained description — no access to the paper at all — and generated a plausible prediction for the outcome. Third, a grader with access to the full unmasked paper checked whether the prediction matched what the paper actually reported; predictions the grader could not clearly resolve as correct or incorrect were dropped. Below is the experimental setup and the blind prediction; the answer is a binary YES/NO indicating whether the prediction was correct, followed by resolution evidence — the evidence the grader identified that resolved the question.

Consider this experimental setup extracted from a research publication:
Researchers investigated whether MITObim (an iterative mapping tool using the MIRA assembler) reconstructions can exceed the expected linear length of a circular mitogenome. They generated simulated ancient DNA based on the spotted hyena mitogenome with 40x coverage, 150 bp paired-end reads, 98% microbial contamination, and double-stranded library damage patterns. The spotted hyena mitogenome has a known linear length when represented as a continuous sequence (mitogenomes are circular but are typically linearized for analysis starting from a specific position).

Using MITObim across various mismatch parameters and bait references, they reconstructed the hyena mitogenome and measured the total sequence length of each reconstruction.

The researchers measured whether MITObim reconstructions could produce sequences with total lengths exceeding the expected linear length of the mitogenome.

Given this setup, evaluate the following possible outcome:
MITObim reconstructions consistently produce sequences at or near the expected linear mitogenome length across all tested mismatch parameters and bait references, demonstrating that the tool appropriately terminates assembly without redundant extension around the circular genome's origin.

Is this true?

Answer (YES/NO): NO